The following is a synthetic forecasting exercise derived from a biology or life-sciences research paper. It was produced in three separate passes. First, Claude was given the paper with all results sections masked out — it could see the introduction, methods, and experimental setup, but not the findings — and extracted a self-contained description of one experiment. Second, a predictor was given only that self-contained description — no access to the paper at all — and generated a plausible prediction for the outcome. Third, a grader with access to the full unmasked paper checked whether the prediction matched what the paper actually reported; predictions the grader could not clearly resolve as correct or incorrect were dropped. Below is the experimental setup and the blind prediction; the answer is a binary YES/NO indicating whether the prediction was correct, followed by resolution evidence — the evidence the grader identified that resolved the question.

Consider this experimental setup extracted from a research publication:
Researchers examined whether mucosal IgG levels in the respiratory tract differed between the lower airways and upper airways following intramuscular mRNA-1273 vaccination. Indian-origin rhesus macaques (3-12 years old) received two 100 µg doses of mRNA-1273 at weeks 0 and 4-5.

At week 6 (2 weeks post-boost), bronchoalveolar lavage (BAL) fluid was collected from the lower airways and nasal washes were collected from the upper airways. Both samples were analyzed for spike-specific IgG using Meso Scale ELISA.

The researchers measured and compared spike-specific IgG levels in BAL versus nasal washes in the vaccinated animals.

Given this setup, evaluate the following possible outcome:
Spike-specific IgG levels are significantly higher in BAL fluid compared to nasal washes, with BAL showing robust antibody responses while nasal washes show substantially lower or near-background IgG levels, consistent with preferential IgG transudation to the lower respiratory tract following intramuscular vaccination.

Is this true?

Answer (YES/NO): YES